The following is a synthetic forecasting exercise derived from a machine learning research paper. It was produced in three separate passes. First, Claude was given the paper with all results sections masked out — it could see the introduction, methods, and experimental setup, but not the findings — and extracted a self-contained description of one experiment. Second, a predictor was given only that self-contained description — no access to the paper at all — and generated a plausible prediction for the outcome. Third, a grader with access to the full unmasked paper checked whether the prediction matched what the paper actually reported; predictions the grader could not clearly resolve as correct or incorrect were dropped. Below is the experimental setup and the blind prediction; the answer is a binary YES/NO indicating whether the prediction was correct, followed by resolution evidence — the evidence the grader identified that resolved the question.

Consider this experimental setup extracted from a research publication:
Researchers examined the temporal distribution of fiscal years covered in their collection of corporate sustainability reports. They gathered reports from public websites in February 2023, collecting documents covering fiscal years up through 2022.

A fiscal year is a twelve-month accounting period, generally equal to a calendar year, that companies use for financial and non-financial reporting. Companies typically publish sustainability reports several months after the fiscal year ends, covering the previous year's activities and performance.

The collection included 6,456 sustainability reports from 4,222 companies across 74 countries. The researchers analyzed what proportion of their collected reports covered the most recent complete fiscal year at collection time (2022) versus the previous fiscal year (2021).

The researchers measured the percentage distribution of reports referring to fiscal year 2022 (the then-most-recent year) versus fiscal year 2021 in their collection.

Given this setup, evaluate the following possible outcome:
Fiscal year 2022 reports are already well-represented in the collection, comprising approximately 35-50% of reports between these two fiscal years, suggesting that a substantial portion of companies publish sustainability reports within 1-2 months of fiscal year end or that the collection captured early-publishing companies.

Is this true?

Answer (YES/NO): NO